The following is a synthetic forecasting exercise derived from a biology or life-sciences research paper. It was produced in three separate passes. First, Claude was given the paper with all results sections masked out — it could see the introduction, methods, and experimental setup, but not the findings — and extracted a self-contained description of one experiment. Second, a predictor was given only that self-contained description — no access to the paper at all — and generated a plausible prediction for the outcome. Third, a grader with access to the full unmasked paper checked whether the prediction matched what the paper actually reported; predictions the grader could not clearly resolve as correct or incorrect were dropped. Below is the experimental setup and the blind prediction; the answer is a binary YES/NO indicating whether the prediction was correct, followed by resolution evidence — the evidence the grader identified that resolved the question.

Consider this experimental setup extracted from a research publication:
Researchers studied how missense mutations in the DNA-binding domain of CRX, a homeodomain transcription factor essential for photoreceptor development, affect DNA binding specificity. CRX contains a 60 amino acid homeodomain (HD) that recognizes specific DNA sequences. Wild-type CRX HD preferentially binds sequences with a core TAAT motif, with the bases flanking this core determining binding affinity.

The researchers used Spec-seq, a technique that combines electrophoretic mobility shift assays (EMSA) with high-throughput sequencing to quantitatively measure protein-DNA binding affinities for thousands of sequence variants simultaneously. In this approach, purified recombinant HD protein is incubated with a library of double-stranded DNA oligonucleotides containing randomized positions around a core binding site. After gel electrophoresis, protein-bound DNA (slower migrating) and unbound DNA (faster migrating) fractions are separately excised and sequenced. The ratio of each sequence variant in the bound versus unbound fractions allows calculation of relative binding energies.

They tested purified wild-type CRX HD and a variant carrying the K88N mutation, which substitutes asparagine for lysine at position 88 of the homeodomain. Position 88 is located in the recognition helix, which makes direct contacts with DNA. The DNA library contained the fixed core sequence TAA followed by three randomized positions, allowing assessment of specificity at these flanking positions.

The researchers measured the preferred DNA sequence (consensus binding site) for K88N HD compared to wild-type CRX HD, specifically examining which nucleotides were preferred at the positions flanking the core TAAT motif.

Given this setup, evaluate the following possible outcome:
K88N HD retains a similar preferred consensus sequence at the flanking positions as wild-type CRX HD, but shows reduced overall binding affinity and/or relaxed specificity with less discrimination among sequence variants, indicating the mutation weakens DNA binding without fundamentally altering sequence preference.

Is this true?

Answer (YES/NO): NO